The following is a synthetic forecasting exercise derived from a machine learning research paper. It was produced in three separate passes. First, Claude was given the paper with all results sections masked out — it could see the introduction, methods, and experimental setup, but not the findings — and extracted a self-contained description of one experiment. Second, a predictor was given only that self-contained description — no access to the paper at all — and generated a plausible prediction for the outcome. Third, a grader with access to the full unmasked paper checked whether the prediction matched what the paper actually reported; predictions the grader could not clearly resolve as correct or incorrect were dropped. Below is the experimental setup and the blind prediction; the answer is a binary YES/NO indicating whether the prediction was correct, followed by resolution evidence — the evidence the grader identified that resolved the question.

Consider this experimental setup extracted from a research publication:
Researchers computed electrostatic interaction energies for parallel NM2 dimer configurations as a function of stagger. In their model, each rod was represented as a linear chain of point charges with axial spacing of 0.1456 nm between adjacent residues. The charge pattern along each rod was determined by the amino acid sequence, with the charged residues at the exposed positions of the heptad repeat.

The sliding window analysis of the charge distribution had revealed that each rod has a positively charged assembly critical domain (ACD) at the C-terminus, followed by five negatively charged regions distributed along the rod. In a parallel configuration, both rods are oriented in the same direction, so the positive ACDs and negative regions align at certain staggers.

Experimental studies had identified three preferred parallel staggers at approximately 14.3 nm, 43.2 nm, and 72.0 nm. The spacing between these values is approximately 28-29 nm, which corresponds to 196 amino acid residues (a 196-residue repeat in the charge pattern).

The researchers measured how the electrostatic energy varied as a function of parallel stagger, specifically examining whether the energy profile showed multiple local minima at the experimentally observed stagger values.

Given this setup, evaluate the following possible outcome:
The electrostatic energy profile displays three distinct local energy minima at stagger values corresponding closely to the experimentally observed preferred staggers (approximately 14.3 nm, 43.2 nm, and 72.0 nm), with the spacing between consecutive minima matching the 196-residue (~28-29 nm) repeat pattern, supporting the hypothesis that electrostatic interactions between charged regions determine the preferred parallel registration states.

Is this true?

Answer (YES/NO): NO